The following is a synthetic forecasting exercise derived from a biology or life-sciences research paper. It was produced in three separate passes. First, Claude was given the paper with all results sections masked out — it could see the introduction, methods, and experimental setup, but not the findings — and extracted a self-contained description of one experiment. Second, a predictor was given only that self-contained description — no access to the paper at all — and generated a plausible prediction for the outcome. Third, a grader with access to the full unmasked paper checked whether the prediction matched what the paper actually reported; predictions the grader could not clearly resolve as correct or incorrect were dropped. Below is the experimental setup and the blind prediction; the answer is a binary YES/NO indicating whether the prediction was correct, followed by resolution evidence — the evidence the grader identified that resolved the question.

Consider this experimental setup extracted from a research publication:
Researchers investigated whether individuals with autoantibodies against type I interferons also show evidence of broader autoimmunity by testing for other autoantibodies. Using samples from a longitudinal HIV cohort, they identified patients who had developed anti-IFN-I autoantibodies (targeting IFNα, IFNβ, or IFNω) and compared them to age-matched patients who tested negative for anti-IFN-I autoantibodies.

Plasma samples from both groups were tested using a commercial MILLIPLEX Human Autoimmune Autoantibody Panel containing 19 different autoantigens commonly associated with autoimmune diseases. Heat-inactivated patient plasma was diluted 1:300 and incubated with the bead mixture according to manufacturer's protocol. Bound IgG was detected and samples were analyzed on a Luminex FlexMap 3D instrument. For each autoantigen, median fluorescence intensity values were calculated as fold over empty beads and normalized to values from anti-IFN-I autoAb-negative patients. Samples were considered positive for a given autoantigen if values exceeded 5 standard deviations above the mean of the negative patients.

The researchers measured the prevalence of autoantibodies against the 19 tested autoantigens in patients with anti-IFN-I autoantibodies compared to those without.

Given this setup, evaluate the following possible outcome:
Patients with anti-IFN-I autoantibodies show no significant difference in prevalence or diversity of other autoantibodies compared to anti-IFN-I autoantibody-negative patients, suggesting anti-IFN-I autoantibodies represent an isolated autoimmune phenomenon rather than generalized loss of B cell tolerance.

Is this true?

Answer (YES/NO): NO